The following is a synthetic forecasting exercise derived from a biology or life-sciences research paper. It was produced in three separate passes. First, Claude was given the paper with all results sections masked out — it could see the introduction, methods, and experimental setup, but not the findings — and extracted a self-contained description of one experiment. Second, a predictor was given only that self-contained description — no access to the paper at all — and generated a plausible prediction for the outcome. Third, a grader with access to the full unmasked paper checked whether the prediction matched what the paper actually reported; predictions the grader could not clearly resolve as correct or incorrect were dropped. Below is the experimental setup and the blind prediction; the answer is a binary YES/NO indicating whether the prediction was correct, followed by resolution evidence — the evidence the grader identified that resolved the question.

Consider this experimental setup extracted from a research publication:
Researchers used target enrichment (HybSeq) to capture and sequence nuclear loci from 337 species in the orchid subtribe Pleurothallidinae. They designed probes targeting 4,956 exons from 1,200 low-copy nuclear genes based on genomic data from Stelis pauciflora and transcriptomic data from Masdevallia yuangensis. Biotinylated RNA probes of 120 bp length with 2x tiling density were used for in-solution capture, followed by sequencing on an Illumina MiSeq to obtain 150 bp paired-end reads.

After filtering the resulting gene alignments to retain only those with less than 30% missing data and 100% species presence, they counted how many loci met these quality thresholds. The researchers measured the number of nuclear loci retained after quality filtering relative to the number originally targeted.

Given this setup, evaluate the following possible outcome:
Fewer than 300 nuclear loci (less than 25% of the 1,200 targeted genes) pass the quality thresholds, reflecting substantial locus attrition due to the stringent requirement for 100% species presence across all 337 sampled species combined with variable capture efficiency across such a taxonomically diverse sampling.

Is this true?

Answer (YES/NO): YES